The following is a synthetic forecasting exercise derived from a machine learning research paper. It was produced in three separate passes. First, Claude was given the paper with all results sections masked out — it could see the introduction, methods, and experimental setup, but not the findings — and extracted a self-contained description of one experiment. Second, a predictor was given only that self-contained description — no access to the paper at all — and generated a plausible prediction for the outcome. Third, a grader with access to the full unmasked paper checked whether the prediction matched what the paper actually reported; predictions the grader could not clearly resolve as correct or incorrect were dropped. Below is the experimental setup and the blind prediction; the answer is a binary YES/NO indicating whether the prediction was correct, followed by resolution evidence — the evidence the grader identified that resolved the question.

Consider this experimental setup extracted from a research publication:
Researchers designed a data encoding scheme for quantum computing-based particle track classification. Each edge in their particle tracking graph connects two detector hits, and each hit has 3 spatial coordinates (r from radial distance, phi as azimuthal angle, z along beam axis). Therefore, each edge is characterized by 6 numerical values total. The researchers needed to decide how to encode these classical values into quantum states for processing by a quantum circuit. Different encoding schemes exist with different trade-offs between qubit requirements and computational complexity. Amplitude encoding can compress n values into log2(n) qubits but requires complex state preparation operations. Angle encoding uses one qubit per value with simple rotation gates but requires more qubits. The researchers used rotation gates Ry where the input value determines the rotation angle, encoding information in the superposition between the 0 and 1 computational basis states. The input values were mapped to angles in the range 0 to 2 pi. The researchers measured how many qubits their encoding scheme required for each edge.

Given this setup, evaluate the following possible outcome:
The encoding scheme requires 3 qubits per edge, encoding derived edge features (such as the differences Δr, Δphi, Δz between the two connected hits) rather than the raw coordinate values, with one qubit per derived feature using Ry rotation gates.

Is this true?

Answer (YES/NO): NO